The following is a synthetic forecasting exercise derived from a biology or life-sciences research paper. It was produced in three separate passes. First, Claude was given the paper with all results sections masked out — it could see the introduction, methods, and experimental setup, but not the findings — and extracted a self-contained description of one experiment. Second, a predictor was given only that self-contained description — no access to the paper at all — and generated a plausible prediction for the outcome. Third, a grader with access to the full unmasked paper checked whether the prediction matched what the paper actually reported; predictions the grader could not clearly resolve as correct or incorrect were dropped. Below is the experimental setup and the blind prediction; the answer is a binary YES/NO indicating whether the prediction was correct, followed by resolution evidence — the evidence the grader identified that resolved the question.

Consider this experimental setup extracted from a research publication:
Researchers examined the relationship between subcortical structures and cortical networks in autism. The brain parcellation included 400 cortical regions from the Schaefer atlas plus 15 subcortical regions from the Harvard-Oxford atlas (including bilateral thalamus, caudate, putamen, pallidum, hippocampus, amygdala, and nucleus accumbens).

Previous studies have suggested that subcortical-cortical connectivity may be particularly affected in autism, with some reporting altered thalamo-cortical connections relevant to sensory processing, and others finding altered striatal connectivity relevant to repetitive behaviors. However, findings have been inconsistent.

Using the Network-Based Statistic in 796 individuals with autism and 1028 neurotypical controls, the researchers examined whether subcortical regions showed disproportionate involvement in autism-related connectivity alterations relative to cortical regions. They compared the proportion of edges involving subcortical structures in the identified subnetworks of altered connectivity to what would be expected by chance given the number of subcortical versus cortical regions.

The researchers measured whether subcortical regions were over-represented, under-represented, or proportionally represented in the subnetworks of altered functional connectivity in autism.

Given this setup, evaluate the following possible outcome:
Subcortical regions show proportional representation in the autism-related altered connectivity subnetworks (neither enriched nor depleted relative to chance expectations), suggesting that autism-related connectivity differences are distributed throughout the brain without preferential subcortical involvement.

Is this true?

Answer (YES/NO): NO